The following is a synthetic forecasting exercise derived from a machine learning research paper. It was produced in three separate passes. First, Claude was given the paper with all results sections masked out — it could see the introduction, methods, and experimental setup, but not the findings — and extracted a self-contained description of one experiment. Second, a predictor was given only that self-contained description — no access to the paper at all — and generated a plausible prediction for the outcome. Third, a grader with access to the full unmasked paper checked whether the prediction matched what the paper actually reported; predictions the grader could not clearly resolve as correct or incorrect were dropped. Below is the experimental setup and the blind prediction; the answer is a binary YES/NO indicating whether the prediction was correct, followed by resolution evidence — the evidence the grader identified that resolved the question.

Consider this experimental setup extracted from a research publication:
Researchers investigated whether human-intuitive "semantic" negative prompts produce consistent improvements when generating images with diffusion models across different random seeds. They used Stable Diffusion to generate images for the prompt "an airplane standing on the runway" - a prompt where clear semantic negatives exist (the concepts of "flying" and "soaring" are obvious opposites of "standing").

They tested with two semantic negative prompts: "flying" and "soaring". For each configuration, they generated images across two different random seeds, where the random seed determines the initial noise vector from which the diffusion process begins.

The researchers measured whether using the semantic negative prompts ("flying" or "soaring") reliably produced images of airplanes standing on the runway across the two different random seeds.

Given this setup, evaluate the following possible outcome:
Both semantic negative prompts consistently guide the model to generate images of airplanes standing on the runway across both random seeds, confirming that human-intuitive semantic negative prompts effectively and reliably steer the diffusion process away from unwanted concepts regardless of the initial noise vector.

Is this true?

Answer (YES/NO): NO